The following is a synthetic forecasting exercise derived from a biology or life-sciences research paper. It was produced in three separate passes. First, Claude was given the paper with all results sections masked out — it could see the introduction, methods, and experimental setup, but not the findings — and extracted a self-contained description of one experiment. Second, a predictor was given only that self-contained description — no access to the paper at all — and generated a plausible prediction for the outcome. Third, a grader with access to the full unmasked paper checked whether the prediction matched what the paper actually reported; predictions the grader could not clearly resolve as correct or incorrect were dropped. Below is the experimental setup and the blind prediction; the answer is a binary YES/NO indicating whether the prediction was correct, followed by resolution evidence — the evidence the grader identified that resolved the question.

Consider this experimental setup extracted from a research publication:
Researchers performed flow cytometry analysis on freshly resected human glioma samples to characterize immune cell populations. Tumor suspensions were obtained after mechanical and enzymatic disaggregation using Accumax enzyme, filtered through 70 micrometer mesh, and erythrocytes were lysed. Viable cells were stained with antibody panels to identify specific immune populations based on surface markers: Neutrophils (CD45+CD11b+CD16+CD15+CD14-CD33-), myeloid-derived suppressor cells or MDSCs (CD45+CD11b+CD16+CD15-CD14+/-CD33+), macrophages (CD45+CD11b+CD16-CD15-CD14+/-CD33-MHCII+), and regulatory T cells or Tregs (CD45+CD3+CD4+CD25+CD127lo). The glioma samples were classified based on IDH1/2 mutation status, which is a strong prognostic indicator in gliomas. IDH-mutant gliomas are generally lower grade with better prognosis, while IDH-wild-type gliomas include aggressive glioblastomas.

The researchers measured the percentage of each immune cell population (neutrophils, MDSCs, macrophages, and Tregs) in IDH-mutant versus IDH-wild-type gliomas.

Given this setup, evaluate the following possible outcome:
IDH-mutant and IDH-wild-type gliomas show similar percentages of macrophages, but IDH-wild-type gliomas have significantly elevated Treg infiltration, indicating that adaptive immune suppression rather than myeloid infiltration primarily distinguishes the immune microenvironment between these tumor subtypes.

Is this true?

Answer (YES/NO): NO